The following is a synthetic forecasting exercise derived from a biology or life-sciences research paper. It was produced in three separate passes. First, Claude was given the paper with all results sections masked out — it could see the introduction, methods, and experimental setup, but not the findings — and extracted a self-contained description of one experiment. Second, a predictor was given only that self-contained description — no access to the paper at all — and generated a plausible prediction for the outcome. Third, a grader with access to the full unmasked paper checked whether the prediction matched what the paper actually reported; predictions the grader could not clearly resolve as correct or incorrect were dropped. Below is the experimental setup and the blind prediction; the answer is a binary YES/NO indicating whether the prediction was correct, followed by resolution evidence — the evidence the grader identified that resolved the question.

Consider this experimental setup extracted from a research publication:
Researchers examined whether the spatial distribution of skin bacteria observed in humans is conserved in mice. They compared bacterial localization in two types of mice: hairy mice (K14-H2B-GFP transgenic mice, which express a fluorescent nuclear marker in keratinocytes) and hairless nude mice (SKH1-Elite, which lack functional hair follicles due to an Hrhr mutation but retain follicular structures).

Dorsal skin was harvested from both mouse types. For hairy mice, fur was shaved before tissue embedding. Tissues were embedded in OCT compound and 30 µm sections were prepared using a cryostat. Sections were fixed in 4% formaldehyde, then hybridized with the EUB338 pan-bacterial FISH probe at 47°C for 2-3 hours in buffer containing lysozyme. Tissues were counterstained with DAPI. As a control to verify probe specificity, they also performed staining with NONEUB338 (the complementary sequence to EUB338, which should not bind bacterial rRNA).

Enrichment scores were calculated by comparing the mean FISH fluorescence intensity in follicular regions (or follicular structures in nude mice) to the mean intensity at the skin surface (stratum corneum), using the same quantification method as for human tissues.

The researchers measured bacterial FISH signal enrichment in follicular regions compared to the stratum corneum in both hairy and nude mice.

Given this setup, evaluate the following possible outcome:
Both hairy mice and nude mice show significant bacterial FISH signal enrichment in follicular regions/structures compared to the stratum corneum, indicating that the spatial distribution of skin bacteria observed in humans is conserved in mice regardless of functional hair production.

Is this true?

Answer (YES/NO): YES